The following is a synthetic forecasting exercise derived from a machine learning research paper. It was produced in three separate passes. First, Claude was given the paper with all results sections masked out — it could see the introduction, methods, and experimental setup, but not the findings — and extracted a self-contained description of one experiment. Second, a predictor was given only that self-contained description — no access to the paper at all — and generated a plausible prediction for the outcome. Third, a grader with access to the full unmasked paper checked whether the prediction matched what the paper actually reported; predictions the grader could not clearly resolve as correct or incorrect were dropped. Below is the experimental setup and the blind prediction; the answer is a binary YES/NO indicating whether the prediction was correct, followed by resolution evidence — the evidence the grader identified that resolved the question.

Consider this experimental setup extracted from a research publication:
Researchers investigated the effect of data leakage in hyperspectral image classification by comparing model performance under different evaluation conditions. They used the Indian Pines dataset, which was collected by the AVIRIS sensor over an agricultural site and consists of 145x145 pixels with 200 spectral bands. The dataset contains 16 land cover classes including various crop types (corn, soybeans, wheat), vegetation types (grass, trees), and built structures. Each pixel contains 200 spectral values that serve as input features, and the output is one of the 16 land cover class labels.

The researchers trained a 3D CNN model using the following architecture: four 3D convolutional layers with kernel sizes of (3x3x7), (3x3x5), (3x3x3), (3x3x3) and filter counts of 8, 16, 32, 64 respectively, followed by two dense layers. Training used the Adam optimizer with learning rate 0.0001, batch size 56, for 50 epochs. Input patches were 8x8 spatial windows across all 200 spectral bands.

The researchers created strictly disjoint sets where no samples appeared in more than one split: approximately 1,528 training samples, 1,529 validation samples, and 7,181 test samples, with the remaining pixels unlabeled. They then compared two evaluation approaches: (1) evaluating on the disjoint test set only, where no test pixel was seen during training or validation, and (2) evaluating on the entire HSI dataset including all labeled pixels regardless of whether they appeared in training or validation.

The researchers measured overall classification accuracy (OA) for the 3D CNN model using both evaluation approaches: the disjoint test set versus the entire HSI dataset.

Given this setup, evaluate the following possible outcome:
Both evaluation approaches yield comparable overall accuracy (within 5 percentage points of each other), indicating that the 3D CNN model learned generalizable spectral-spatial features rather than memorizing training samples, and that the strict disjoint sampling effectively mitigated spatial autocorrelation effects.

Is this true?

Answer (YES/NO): NO